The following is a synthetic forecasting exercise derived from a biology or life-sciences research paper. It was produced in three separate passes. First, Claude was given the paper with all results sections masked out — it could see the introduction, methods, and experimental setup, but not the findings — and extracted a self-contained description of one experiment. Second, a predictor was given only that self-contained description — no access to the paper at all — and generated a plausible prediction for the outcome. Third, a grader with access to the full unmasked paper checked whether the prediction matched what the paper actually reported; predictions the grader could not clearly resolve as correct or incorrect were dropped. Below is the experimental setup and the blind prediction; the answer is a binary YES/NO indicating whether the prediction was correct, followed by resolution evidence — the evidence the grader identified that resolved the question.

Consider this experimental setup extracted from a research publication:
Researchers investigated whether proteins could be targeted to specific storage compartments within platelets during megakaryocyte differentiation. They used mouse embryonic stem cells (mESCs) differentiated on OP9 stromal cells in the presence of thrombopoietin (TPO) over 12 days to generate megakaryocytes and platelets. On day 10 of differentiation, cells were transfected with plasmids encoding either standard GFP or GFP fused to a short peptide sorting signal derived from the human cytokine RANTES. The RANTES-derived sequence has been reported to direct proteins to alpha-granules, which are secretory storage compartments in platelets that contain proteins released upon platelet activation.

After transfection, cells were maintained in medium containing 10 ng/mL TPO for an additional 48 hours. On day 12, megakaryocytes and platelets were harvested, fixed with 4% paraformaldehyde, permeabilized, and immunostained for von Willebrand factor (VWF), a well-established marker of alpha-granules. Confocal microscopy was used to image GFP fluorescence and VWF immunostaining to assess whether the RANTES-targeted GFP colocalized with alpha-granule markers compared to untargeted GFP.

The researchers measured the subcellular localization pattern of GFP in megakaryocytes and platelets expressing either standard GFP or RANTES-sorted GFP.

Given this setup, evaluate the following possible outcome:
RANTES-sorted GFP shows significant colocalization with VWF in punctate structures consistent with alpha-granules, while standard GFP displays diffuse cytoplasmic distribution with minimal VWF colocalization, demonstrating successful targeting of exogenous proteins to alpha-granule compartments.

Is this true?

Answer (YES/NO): YES